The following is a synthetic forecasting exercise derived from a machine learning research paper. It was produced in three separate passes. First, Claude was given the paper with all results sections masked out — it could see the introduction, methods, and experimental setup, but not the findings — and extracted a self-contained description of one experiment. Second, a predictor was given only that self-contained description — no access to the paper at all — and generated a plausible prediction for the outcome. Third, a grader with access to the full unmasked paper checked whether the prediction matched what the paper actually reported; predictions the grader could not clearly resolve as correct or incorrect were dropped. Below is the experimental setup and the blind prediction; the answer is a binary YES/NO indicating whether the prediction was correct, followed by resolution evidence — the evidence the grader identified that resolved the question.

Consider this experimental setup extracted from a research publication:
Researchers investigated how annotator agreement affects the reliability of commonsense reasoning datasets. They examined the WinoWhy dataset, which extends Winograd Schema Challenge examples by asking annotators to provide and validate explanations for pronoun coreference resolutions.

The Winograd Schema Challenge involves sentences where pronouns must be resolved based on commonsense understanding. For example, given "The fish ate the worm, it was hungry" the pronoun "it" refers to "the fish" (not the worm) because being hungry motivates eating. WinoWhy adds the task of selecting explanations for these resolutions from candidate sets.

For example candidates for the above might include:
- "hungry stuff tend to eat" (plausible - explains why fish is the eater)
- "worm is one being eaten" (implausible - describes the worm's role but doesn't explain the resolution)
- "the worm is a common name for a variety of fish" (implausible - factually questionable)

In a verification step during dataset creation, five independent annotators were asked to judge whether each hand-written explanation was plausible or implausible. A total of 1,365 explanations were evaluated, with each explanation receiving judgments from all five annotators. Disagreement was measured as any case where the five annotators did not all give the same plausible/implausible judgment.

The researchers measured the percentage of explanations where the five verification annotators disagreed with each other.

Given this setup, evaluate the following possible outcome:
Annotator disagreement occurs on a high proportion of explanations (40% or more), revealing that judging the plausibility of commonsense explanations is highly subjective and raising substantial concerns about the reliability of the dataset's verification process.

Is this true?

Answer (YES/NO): YES